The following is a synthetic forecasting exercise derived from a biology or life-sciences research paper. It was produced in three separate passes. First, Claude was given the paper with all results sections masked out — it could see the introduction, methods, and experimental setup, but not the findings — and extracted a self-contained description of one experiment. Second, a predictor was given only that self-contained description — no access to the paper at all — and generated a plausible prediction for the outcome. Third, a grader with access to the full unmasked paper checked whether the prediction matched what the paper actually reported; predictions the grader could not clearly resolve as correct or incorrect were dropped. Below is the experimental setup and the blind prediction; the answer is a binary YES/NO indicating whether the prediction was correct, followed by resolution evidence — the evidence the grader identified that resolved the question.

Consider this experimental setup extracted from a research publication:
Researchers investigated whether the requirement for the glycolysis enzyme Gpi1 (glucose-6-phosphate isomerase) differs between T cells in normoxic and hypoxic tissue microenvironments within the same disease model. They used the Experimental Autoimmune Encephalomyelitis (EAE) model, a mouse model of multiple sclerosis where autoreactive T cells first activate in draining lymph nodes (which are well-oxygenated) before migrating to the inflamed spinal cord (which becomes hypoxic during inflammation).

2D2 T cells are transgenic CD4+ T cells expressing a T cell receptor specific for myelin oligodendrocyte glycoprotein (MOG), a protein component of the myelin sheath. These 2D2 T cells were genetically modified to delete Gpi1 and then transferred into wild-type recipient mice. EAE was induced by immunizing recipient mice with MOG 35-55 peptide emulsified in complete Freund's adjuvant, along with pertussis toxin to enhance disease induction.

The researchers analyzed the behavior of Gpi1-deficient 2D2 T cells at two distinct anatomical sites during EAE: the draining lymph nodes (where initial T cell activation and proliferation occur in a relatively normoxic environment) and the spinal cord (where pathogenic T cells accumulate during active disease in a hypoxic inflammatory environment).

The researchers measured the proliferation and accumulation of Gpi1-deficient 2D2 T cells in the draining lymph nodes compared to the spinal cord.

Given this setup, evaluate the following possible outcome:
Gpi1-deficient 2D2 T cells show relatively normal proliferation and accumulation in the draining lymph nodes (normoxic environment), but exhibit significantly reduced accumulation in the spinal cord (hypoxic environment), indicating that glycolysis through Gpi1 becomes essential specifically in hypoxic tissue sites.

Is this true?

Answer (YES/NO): YES